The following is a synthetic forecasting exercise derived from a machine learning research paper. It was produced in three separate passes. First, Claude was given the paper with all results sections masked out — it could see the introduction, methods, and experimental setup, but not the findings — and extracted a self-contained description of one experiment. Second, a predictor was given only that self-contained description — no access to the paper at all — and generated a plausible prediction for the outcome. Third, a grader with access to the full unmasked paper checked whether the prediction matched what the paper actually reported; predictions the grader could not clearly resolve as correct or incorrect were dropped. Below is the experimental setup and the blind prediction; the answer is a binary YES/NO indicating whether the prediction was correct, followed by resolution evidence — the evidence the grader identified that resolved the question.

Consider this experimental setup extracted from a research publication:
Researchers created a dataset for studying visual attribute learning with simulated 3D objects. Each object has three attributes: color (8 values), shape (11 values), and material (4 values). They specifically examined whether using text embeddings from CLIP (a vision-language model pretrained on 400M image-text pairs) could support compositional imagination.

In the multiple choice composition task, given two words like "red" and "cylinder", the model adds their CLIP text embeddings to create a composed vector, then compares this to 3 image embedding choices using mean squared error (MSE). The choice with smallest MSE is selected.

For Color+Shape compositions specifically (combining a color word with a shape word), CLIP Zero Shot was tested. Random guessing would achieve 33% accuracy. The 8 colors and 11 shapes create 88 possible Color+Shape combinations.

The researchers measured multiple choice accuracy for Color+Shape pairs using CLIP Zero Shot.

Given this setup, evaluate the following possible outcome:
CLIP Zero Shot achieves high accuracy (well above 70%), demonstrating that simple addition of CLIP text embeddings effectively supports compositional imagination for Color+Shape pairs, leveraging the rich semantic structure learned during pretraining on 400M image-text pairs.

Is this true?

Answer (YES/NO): NO